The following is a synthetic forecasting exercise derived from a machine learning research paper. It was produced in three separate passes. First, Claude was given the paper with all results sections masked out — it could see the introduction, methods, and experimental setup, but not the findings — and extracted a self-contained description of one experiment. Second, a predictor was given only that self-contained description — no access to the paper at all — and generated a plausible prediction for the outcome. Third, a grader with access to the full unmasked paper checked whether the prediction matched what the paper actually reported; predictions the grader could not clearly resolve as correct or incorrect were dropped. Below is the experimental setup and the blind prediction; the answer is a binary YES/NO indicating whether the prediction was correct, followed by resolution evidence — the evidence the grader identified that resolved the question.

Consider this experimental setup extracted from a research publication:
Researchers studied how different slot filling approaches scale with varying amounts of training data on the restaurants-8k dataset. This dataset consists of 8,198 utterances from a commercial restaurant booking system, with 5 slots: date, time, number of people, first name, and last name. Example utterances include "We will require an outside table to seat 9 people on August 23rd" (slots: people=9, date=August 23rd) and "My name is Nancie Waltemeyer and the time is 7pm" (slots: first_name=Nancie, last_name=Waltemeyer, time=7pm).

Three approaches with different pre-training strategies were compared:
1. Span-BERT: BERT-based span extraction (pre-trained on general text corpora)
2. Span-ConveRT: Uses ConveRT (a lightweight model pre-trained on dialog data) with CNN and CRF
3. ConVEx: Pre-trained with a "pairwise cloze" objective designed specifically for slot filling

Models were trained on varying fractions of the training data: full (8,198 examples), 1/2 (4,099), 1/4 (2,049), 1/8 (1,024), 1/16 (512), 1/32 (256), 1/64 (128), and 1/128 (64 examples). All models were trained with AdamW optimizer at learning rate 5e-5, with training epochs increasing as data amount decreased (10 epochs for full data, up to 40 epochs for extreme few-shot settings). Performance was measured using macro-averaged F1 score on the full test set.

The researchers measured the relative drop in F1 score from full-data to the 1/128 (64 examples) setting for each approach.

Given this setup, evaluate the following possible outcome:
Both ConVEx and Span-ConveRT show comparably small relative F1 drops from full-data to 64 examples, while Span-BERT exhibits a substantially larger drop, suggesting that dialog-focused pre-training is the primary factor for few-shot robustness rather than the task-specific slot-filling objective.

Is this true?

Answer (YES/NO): NO